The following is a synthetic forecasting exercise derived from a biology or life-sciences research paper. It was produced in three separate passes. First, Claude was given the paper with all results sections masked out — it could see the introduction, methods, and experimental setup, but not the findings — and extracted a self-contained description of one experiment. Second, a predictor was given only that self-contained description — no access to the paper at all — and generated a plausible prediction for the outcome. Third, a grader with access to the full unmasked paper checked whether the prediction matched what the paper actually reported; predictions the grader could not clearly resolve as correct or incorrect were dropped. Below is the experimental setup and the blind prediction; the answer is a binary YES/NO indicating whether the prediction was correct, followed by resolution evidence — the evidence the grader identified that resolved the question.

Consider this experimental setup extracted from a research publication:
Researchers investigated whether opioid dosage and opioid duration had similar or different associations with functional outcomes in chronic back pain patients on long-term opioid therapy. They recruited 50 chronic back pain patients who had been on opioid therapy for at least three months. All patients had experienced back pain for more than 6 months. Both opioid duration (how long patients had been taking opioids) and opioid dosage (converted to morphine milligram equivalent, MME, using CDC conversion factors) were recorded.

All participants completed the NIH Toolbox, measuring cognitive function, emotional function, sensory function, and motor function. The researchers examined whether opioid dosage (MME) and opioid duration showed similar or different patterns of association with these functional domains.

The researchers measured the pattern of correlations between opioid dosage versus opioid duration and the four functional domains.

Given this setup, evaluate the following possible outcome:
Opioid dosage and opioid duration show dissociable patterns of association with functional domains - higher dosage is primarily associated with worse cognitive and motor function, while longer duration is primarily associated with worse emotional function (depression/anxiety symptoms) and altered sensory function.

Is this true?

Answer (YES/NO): NO